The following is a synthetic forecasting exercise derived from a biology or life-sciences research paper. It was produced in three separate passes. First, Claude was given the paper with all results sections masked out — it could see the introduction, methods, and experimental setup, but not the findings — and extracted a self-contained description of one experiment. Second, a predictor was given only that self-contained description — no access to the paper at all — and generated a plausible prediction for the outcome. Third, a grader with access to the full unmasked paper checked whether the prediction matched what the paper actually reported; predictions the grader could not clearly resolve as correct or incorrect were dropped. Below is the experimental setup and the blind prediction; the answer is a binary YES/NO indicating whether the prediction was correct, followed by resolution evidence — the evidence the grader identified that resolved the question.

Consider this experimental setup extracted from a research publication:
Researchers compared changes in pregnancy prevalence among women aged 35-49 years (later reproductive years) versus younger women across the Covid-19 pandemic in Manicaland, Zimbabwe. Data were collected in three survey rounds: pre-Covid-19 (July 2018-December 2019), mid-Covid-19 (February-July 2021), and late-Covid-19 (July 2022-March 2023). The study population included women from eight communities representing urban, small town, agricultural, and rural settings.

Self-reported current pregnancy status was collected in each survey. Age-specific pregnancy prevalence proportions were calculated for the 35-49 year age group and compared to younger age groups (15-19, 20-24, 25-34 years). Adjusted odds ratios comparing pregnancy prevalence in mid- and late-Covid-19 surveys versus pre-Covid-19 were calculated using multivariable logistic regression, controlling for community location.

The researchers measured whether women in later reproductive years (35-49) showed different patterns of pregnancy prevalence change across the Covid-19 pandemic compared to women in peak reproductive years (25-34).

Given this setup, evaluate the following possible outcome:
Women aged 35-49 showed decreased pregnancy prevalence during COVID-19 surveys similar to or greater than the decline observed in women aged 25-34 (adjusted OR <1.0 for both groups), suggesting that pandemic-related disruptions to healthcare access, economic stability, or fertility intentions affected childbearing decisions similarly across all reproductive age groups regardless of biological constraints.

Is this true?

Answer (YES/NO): NO